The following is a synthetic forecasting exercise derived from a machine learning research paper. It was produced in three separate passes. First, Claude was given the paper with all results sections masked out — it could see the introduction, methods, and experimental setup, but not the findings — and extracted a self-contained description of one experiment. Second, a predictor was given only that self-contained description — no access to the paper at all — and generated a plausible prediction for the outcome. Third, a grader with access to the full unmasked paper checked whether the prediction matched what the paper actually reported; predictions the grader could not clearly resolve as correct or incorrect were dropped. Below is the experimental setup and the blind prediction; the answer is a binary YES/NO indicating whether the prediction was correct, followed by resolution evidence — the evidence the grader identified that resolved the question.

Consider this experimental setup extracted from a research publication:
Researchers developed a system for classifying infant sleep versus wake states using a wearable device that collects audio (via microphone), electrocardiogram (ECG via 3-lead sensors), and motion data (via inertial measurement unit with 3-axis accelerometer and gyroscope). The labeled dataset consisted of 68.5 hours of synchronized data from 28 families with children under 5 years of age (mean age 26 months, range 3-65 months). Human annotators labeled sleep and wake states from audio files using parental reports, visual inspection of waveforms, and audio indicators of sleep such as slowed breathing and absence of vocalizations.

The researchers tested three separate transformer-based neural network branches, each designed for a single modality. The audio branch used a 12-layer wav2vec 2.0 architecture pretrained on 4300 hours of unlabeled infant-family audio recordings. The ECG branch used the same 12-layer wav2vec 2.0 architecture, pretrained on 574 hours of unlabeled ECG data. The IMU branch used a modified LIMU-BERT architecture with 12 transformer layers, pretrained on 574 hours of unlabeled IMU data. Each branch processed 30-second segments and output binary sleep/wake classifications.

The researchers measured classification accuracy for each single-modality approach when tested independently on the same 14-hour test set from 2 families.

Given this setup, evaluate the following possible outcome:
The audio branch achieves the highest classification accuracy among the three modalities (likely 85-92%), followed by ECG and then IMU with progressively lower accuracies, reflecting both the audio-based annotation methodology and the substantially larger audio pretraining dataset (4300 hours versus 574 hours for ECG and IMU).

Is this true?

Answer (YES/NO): NO